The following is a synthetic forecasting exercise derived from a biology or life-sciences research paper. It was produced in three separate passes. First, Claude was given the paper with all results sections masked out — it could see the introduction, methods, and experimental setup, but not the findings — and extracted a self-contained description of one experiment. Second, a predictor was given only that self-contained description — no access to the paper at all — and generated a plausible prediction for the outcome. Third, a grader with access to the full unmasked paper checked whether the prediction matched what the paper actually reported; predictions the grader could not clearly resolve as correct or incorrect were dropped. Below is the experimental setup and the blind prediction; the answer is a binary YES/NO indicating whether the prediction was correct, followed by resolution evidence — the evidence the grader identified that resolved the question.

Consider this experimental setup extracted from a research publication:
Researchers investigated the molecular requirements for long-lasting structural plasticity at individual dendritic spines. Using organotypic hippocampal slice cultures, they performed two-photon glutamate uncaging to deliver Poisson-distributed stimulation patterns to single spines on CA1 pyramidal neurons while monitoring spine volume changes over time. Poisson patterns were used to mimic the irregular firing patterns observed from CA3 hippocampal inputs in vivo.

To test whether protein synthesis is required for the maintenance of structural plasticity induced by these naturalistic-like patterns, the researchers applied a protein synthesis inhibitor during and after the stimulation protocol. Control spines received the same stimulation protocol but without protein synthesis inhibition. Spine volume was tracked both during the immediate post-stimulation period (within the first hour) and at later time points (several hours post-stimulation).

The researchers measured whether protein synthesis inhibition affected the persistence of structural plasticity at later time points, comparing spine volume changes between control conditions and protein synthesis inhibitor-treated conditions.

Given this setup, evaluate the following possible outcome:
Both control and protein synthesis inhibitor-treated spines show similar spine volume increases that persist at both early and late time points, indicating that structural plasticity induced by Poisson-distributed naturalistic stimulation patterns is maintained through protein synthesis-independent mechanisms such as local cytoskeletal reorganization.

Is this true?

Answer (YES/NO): NO